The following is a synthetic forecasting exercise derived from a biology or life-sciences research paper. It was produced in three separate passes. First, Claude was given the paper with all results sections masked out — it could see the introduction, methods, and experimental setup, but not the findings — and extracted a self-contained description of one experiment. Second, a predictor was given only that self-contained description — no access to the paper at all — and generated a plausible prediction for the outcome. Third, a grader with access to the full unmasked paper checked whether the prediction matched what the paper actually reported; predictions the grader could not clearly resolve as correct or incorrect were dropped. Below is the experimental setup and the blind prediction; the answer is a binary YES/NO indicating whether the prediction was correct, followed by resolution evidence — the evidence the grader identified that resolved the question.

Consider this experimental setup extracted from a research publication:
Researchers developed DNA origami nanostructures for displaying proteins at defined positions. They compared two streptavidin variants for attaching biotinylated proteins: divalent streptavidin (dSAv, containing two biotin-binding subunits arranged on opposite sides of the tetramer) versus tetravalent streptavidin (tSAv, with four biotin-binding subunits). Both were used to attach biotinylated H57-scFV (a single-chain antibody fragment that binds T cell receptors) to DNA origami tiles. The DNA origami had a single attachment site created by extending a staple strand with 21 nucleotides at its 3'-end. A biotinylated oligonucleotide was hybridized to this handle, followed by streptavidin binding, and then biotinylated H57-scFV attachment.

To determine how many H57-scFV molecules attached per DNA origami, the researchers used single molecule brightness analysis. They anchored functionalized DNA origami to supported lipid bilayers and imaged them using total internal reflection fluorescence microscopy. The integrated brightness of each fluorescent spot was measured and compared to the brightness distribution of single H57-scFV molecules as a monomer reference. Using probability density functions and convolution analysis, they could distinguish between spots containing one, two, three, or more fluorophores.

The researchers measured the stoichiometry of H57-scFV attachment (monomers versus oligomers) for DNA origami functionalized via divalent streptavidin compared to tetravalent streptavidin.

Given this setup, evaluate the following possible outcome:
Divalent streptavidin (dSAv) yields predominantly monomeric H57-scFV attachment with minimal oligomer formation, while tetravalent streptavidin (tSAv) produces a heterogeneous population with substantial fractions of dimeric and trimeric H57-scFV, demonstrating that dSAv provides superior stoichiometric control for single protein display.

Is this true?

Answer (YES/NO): YES